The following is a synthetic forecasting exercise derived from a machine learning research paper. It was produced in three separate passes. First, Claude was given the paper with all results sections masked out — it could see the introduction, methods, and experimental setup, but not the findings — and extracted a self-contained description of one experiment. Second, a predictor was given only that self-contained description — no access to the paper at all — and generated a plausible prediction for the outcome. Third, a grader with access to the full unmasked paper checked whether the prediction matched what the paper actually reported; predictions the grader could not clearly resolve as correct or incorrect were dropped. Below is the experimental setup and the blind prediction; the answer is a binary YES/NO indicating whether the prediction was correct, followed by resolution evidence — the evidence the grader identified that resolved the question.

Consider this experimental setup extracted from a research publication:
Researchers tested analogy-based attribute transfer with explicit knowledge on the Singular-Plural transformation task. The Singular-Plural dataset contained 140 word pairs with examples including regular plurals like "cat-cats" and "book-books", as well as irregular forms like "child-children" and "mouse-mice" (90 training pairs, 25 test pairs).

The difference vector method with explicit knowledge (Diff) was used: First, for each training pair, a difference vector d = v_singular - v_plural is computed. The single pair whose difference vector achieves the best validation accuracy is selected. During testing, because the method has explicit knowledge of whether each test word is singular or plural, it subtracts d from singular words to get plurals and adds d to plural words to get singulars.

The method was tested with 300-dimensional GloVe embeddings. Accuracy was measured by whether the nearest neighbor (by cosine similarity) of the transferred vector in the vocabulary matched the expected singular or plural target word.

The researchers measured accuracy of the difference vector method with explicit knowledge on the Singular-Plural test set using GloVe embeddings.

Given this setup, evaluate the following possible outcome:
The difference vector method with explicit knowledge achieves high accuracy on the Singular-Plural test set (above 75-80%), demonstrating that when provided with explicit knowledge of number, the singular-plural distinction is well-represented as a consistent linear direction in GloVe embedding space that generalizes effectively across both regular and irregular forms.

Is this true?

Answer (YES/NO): NO